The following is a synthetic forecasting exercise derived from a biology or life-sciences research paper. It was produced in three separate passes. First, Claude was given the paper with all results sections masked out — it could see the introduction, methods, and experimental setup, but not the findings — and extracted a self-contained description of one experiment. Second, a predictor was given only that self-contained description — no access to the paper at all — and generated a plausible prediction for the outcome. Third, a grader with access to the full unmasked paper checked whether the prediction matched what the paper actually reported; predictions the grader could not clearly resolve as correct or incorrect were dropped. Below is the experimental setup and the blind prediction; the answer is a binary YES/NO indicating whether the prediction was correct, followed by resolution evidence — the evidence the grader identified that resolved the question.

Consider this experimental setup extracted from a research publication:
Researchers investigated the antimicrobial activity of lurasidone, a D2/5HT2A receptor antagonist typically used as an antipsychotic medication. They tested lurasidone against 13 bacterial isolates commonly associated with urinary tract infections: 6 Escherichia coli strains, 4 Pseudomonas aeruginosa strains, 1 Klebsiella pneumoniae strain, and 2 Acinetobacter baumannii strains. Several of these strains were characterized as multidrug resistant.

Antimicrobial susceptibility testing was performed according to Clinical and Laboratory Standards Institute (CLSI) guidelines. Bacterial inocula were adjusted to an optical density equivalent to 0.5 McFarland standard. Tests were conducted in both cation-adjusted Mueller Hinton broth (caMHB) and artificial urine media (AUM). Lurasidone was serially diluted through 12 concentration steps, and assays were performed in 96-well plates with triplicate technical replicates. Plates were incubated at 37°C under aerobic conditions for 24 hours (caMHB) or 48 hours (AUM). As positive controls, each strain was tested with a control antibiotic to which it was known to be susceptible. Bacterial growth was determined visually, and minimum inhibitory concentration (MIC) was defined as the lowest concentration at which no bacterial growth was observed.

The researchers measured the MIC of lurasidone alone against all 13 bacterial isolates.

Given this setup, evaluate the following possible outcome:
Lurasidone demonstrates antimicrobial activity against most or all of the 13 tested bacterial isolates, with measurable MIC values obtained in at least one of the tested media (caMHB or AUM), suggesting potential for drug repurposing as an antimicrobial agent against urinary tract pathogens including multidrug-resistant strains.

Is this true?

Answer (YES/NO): NO